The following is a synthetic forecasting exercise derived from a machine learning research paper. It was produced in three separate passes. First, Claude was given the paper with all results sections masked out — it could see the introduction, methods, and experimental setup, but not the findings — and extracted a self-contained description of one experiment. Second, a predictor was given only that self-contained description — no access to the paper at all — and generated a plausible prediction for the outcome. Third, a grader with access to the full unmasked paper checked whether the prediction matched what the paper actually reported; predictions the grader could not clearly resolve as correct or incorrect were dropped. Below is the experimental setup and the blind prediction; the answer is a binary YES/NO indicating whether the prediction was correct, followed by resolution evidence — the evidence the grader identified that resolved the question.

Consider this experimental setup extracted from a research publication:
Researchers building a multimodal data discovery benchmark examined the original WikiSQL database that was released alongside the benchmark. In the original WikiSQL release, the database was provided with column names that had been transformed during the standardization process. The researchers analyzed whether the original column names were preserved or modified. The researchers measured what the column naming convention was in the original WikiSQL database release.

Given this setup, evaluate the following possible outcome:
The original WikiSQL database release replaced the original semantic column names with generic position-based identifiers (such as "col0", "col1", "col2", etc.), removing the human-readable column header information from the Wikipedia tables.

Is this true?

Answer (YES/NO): YES